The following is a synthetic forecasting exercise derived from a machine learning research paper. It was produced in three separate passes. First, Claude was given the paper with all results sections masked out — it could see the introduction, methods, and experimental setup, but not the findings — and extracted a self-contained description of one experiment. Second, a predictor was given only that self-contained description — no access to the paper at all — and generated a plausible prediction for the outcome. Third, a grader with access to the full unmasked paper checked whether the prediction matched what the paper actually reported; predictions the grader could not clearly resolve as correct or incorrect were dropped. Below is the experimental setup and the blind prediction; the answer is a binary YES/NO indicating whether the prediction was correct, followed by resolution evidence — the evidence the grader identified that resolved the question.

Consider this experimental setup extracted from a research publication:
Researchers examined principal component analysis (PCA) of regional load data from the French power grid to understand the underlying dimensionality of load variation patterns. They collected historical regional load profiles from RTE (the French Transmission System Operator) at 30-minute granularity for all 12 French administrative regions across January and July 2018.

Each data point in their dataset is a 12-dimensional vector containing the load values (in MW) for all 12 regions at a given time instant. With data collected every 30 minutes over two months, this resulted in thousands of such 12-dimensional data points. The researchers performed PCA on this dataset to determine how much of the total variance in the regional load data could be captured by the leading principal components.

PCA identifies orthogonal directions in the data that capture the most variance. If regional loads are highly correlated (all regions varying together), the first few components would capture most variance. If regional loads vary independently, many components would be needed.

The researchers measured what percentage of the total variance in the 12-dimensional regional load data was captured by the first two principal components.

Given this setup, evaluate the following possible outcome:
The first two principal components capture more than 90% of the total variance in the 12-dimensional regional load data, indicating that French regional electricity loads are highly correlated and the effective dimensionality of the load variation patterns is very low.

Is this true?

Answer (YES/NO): YES